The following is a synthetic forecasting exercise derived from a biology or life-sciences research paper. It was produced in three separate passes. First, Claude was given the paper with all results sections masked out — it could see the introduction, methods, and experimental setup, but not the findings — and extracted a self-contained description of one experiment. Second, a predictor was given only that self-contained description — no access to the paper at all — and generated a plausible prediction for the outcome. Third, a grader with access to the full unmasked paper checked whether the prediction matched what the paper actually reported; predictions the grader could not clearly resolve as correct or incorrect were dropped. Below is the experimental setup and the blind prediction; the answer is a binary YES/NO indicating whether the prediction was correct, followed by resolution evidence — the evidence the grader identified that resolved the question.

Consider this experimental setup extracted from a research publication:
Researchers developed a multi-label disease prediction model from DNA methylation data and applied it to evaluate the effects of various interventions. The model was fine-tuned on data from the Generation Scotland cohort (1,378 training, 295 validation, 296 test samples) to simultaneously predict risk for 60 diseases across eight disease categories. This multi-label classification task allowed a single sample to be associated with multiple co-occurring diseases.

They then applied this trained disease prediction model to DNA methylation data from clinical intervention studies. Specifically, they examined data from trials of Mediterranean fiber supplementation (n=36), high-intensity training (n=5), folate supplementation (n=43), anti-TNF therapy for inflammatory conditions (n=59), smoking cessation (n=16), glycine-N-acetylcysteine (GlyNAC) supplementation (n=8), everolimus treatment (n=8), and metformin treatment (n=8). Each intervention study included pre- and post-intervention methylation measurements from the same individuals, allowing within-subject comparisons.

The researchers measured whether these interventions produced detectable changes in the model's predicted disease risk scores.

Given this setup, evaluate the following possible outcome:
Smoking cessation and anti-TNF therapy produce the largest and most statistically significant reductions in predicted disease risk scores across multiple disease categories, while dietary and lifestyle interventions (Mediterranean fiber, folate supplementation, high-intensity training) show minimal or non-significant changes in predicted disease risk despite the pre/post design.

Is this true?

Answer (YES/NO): NO